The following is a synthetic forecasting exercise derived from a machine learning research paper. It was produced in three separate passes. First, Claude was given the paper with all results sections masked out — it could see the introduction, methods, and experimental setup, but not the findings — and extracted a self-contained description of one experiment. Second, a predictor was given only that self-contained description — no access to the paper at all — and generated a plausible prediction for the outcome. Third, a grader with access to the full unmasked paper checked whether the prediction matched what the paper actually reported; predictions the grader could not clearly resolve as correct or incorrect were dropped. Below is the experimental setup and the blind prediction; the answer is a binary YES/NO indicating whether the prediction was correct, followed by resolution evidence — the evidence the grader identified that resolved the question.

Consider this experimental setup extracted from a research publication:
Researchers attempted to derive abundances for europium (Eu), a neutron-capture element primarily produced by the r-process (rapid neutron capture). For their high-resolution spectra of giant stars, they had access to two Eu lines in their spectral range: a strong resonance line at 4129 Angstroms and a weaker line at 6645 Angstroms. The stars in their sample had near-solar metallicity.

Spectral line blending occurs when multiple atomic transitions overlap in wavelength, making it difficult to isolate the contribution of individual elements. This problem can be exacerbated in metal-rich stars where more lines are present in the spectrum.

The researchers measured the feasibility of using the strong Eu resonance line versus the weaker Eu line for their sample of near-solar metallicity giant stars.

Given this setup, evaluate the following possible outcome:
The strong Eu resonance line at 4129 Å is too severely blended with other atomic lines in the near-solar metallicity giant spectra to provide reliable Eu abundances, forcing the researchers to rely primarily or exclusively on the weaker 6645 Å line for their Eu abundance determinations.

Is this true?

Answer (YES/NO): YES